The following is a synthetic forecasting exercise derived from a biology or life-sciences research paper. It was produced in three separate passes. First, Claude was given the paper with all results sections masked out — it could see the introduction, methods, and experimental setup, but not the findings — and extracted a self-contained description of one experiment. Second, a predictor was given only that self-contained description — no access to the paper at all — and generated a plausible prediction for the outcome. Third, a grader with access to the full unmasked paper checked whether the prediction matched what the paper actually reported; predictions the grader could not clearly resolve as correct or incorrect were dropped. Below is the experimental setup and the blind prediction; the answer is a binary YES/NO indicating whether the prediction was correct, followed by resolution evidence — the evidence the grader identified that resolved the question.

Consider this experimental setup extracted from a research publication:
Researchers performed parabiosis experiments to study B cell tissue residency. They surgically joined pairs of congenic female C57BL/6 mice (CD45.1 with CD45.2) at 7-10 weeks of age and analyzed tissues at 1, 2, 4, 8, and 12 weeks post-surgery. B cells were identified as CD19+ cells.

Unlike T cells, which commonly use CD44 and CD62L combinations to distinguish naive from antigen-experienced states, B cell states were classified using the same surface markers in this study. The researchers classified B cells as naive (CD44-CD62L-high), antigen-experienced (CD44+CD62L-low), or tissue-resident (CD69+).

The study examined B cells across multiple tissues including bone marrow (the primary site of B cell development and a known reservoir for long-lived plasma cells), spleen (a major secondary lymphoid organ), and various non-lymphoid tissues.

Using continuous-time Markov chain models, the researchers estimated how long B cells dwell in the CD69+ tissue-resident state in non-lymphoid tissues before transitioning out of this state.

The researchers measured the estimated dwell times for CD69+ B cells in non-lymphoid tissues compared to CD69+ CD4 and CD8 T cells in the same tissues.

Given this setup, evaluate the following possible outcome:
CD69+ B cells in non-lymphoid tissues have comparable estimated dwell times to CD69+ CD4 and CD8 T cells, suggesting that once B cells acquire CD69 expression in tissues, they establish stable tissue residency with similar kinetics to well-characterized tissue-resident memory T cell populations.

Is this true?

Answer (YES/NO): NO